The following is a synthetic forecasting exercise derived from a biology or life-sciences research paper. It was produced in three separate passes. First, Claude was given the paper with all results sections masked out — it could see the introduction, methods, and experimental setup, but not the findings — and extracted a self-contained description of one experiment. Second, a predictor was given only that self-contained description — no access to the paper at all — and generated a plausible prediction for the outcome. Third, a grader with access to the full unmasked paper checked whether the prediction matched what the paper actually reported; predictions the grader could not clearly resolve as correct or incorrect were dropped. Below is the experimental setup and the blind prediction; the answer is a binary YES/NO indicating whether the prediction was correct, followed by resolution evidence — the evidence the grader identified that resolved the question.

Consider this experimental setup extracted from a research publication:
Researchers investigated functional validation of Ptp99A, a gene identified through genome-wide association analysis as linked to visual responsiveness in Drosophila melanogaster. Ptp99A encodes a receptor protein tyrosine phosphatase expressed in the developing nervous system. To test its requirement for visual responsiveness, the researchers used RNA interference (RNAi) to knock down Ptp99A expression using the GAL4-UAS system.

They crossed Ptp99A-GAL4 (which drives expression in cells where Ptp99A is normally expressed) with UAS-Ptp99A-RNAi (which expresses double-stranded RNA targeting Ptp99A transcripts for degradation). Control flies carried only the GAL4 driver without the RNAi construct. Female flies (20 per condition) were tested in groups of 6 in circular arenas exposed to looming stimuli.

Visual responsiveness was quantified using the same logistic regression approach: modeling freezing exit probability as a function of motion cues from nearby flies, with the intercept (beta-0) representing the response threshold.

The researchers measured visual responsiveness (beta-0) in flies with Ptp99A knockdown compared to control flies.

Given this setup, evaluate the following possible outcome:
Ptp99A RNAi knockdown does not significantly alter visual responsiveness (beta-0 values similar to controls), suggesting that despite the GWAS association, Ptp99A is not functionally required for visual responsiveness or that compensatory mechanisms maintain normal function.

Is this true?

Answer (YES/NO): NO